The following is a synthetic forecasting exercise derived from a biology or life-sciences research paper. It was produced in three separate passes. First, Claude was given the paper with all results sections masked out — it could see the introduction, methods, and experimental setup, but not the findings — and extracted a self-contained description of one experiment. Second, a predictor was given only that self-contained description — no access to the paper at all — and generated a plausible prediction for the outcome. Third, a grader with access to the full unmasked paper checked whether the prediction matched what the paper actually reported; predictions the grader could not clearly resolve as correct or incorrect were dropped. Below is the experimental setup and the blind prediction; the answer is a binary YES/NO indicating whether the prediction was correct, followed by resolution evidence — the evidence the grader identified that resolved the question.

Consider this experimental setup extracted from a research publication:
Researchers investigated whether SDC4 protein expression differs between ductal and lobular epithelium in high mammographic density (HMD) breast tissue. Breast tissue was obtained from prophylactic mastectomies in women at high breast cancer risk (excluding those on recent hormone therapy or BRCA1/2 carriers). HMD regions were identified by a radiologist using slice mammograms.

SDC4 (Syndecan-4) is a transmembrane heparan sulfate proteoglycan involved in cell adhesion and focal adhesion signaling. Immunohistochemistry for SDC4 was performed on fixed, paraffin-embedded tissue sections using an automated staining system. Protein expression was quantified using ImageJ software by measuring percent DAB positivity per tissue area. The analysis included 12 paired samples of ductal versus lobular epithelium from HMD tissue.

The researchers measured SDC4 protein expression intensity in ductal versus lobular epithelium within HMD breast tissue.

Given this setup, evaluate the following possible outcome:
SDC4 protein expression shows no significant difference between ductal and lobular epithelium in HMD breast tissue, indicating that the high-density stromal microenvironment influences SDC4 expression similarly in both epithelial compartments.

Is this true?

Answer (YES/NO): NO